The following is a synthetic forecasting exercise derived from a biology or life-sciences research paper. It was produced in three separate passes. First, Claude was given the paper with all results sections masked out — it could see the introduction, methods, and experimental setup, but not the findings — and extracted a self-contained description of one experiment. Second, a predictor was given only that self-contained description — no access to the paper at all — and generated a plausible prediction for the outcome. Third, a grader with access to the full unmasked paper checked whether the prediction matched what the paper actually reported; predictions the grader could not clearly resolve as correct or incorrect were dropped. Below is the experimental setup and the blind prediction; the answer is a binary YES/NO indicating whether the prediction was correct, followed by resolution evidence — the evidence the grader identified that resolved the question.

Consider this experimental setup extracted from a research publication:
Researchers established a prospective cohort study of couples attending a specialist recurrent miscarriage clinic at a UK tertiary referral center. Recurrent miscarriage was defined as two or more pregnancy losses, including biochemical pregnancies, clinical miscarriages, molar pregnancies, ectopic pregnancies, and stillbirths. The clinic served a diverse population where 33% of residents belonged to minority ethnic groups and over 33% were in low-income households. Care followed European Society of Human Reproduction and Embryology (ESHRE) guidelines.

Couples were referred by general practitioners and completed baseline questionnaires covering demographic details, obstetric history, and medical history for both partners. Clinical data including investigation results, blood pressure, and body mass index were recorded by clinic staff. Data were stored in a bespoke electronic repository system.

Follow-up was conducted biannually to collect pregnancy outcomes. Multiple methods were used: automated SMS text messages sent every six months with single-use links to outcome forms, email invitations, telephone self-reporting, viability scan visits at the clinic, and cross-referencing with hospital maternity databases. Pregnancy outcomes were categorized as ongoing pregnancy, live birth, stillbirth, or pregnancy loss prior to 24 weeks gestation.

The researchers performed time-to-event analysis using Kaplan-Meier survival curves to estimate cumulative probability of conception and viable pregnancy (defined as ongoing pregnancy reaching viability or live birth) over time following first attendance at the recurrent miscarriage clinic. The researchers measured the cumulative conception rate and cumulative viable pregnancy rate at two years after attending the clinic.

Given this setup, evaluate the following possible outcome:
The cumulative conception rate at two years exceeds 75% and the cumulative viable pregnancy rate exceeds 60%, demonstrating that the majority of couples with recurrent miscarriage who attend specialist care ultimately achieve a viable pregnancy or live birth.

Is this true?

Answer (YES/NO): NO